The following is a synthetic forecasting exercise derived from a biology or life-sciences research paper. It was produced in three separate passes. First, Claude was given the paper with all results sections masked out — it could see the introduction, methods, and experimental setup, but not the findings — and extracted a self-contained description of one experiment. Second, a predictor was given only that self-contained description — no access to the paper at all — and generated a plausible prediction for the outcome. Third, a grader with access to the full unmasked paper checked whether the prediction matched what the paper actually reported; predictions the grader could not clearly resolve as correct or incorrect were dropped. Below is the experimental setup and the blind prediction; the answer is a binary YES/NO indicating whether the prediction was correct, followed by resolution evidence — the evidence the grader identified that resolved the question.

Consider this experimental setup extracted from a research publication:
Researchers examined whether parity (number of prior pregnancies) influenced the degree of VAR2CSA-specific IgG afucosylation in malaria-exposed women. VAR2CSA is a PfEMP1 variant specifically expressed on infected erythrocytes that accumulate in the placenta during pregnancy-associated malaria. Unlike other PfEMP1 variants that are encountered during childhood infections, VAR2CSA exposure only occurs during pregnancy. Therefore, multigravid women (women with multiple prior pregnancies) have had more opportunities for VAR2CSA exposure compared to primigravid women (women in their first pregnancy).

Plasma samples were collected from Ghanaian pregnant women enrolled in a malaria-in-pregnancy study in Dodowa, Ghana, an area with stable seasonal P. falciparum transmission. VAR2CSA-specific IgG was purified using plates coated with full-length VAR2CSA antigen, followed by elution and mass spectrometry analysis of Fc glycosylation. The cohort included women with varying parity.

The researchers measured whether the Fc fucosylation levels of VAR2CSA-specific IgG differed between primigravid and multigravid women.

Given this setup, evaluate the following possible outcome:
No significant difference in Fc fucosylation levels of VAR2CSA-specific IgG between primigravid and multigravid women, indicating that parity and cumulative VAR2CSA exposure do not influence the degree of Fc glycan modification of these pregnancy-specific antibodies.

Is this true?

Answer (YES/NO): NO